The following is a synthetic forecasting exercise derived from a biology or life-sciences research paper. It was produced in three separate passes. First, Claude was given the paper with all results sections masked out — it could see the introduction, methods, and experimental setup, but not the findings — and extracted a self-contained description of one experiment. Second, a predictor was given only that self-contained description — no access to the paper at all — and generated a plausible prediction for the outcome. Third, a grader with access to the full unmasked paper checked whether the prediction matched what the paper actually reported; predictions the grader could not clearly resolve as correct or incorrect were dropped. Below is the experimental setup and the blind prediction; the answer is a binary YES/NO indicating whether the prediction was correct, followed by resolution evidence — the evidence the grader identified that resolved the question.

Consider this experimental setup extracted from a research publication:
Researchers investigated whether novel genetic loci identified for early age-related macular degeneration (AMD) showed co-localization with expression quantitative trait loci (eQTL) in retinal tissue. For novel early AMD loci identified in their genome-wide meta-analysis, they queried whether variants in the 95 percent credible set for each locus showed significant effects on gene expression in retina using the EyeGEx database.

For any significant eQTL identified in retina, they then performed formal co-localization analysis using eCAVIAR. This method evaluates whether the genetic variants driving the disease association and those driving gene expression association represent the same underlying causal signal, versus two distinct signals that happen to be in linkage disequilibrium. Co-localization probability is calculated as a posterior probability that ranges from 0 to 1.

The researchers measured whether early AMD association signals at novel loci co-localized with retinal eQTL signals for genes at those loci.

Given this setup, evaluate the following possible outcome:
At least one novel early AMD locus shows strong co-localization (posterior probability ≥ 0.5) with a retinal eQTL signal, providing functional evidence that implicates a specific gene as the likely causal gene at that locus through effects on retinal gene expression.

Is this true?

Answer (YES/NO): NO